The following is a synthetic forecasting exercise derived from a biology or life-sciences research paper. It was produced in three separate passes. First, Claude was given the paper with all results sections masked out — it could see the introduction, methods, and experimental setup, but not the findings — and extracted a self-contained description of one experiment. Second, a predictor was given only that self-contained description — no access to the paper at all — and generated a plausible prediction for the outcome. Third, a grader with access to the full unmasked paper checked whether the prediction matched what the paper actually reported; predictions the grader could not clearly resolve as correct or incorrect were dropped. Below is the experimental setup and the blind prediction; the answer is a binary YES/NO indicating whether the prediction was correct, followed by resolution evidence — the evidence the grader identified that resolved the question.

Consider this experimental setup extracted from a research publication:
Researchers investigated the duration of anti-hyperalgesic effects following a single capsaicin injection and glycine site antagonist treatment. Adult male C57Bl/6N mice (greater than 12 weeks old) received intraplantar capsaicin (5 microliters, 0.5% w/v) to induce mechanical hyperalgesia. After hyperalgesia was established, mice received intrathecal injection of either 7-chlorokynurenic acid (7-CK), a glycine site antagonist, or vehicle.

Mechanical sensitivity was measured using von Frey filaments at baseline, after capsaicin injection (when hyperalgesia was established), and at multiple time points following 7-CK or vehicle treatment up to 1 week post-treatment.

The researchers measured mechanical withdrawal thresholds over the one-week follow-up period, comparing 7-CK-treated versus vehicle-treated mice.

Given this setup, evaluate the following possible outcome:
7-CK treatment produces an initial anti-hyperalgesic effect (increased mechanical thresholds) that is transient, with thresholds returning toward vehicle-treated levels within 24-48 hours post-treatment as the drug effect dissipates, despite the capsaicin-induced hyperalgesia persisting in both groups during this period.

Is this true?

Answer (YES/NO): NO